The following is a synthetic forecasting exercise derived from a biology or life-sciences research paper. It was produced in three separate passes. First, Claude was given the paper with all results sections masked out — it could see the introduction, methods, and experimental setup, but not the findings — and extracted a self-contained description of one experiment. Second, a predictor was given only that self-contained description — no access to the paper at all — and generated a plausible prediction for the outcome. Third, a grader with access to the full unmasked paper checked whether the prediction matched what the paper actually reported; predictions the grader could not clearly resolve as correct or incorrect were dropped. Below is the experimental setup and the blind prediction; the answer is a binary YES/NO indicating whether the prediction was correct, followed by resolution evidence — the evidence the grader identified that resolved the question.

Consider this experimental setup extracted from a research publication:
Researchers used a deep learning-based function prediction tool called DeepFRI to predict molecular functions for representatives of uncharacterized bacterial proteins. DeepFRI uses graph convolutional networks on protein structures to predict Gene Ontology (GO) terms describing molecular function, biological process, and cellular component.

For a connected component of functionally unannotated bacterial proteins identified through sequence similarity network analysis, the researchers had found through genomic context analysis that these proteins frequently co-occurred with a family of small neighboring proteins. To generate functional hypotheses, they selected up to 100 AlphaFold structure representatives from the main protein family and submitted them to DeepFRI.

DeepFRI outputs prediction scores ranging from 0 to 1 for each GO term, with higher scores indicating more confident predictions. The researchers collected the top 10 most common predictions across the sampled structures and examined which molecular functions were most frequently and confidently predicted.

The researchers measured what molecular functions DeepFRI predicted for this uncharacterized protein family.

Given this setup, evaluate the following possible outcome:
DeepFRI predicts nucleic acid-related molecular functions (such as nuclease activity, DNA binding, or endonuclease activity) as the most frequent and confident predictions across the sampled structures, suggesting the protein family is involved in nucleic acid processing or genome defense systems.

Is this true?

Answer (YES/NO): YES